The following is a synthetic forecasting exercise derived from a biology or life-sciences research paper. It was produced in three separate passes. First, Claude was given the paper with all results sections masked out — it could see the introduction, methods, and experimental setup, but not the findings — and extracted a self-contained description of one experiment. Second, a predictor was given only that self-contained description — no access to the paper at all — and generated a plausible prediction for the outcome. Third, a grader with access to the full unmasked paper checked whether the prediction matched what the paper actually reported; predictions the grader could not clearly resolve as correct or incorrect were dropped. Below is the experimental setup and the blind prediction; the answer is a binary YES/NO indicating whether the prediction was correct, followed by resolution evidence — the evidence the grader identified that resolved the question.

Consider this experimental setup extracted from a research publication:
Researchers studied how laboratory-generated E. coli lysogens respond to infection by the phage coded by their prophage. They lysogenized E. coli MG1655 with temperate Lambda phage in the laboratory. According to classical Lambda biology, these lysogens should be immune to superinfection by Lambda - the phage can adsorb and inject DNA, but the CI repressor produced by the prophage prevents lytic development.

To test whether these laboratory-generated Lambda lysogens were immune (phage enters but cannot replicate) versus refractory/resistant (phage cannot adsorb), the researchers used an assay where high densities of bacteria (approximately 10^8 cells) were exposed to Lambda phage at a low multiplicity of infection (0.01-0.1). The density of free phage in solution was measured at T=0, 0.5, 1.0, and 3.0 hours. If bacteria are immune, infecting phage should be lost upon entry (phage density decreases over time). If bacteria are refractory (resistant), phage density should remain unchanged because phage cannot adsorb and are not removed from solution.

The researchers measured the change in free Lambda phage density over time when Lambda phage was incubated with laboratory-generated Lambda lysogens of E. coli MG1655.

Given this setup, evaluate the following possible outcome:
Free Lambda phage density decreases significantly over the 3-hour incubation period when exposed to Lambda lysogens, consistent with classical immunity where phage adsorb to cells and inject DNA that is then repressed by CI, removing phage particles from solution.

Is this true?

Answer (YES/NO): NO